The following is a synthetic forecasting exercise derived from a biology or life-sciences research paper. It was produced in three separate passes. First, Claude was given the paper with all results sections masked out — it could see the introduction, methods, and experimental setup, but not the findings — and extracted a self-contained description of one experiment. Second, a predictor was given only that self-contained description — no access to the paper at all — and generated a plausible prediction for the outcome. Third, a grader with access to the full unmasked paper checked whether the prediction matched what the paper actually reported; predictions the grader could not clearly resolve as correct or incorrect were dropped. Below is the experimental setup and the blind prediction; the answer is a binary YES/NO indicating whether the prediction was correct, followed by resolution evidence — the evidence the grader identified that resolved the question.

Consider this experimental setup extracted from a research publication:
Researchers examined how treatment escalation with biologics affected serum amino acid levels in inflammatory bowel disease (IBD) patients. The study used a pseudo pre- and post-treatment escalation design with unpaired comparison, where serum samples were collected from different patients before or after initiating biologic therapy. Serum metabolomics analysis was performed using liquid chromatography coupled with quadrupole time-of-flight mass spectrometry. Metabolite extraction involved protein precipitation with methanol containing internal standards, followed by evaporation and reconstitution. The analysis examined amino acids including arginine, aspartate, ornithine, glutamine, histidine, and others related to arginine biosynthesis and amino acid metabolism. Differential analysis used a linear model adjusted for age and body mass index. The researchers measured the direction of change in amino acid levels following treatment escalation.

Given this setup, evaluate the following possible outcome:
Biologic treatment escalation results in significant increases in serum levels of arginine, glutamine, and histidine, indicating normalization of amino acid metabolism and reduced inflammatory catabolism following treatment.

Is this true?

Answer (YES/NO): NO